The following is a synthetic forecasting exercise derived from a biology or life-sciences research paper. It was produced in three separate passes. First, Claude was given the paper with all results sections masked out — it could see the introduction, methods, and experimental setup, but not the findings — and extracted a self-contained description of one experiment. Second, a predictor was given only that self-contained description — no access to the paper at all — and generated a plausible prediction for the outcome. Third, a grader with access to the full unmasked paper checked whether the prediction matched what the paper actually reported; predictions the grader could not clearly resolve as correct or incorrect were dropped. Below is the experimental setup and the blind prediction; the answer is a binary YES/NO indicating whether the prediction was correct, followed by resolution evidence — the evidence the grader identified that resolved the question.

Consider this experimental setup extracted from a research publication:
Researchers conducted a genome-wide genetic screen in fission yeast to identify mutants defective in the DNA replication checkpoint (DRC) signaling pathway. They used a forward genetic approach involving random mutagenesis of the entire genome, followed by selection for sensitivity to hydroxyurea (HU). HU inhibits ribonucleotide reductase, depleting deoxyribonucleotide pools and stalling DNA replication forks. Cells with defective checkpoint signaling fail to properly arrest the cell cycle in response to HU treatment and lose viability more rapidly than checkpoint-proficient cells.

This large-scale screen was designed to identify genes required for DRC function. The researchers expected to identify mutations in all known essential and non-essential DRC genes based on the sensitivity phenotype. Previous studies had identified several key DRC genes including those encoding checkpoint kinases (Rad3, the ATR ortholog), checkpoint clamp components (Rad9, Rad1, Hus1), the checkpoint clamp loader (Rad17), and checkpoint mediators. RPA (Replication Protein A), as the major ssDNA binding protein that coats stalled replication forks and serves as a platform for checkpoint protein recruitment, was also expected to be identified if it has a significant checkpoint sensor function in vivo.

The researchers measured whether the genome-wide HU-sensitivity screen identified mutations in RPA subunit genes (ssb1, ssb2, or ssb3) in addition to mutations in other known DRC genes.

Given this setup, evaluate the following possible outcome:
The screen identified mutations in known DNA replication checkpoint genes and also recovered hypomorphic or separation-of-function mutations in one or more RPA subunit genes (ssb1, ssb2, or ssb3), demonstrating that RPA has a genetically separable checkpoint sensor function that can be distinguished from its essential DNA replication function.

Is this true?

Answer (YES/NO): NO